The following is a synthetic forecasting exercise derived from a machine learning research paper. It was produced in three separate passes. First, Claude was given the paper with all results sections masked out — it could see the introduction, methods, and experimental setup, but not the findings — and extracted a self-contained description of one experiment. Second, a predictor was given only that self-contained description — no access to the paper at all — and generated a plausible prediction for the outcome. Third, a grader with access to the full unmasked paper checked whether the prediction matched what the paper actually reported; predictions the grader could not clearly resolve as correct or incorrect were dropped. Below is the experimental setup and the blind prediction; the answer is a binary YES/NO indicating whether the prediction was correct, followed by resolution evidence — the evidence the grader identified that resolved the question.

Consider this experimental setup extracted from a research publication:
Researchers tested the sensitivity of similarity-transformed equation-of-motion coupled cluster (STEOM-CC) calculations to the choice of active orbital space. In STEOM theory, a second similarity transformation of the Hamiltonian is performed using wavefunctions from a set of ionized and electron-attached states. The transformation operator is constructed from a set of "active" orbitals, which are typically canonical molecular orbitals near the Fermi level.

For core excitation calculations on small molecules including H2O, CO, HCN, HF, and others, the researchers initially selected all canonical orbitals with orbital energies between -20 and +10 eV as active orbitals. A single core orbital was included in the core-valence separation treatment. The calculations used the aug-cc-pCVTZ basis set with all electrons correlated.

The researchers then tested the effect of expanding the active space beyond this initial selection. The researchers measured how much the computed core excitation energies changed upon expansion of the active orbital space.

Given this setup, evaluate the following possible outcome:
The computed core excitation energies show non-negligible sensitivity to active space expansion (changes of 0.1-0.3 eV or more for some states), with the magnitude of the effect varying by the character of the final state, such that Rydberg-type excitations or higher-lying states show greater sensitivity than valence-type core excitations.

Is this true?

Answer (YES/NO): NO